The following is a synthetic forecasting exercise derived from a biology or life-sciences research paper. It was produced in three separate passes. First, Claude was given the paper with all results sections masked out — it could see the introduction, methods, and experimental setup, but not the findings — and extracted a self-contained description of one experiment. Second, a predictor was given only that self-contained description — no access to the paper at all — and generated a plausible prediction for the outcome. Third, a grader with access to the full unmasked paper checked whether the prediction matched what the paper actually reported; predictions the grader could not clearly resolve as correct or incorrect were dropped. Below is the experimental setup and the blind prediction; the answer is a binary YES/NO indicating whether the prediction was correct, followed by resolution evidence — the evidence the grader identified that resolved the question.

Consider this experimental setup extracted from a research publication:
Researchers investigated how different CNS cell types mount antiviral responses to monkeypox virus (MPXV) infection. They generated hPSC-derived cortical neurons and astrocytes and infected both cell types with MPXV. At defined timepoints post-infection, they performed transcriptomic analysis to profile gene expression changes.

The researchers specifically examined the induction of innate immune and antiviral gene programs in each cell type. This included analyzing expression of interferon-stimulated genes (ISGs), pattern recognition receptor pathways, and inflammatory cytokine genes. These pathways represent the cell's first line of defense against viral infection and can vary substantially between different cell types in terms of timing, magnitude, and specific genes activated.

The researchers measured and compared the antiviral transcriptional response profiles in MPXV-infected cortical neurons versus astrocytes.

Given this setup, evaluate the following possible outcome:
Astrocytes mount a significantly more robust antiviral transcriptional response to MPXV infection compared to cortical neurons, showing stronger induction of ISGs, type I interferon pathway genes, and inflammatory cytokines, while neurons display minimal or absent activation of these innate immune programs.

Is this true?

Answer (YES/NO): NO